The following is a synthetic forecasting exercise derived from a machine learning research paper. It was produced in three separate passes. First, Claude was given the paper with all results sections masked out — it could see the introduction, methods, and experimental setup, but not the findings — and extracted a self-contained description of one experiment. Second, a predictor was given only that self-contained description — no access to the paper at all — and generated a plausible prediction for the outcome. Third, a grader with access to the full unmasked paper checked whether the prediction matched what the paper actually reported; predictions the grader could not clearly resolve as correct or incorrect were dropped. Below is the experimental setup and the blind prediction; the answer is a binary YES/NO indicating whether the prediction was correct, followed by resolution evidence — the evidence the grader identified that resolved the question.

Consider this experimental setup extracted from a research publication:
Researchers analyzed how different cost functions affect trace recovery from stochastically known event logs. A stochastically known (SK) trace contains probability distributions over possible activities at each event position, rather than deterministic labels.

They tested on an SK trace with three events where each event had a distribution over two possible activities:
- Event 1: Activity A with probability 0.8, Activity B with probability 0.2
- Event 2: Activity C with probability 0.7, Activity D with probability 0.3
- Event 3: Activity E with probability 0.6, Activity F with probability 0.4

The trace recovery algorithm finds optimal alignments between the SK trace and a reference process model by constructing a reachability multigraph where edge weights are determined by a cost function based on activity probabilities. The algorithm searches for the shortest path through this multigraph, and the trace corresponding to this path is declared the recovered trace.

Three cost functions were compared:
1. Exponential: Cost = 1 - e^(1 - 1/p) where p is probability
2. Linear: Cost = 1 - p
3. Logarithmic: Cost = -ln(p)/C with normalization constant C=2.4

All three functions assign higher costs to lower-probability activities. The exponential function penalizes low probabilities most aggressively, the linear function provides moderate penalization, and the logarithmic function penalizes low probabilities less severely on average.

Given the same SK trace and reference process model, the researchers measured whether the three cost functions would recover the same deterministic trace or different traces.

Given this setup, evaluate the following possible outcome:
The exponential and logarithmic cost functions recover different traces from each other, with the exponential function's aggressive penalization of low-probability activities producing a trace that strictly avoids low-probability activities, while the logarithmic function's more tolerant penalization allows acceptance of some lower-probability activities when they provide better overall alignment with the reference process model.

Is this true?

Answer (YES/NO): NO